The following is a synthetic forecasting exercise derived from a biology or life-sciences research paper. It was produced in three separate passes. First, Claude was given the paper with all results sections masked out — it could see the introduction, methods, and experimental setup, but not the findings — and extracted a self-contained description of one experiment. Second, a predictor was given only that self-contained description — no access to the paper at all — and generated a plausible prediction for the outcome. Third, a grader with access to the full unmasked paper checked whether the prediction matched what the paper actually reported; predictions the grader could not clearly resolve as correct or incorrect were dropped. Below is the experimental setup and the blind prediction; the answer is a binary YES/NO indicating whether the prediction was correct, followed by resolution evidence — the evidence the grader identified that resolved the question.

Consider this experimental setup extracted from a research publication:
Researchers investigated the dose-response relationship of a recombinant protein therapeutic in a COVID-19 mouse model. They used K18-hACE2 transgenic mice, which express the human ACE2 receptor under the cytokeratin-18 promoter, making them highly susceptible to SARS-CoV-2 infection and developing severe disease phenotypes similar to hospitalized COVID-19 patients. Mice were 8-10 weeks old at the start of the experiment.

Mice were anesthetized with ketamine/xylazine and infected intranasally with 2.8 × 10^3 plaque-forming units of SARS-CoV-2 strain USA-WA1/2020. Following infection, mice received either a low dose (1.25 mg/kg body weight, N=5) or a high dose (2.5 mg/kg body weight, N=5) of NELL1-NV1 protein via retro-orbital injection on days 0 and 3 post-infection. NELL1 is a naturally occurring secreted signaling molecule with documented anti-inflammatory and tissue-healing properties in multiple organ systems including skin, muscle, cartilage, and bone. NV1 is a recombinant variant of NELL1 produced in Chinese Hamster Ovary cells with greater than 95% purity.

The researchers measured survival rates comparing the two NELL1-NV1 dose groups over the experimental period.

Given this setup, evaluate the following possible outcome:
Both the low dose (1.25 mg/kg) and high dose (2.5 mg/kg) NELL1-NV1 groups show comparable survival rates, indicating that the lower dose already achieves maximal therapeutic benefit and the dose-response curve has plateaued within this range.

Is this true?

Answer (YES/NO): NO